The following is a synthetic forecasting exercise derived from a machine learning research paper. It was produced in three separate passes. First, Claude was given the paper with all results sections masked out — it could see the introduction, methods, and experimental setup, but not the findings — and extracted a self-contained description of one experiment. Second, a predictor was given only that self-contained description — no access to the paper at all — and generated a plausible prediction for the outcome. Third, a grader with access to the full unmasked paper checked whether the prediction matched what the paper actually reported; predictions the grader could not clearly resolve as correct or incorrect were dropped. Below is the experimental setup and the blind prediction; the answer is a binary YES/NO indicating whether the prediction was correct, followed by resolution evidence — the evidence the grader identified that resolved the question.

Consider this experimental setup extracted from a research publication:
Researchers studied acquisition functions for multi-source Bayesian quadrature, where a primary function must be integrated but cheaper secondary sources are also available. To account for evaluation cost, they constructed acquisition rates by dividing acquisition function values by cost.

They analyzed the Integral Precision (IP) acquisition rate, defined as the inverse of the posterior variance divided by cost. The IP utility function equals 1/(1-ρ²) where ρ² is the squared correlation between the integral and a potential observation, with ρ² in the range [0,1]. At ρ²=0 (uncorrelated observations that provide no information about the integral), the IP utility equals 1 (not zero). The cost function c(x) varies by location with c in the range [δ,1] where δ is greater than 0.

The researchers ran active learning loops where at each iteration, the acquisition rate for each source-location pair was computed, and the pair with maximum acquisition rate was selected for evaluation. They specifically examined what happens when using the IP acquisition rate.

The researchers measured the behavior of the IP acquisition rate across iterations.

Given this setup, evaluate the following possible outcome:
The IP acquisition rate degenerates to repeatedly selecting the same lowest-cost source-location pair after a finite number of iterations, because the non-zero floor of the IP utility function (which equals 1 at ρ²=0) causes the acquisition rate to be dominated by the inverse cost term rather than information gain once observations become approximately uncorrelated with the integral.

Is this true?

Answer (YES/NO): YES